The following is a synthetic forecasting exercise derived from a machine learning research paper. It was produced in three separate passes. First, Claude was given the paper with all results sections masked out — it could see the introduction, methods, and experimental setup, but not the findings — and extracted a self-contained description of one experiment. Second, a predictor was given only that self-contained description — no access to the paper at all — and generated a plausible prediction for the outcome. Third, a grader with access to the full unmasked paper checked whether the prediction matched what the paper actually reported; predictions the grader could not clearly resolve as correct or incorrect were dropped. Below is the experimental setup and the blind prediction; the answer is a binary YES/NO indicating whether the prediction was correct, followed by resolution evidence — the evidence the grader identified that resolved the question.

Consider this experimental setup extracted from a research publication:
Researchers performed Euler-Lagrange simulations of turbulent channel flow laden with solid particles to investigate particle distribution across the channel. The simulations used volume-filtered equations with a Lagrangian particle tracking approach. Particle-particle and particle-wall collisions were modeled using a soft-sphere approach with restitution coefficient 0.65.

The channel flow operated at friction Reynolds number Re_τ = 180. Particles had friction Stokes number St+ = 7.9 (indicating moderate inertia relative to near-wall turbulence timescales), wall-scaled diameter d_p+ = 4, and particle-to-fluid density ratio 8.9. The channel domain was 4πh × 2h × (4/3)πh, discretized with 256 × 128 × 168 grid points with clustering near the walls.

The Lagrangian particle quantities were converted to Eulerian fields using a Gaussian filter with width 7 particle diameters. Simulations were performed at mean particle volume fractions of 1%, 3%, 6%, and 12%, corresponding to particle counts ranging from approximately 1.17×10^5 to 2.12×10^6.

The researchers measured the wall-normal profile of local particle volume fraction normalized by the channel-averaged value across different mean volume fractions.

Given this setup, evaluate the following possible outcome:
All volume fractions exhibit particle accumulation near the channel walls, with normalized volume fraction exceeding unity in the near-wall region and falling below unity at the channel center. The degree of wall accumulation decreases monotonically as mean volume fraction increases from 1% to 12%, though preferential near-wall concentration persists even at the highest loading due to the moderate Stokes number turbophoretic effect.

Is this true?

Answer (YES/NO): YES